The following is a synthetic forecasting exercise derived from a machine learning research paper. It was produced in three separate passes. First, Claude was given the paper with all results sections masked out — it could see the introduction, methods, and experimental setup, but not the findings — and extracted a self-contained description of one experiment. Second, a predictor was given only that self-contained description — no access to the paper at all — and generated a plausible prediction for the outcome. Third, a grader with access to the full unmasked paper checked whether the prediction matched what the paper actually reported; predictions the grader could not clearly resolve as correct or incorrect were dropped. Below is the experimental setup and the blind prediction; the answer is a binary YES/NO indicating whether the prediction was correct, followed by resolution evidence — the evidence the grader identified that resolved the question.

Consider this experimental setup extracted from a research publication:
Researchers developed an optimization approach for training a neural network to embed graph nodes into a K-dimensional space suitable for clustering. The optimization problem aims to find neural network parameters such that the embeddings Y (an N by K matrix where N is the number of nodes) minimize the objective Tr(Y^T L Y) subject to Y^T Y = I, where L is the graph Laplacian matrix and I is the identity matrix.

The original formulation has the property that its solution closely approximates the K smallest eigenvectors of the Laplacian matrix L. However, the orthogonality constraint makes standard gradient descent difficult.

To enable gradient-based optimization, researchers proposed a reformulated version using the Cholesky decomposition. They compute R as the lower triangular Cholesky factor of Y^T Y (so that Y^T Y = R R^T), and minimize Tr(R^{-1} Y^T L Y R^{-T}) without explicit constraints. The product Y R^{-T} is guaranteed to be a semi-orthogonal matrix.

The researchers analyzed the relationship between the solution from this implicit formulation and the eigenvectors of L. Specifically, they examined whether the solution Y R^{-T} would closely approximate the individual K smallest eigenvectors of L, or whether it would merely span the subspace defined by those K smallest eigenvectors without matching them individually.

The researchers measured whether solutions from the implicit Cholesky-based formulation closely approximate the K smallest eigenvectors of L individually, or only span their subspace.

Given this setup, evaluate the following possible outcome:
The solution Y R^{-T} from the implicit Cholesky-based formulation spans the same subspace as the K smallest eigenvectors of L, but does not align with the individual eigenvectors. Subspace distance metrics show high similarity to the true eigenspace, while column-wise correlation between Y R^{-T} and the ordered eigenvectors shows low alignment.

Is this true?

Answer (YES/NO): YES